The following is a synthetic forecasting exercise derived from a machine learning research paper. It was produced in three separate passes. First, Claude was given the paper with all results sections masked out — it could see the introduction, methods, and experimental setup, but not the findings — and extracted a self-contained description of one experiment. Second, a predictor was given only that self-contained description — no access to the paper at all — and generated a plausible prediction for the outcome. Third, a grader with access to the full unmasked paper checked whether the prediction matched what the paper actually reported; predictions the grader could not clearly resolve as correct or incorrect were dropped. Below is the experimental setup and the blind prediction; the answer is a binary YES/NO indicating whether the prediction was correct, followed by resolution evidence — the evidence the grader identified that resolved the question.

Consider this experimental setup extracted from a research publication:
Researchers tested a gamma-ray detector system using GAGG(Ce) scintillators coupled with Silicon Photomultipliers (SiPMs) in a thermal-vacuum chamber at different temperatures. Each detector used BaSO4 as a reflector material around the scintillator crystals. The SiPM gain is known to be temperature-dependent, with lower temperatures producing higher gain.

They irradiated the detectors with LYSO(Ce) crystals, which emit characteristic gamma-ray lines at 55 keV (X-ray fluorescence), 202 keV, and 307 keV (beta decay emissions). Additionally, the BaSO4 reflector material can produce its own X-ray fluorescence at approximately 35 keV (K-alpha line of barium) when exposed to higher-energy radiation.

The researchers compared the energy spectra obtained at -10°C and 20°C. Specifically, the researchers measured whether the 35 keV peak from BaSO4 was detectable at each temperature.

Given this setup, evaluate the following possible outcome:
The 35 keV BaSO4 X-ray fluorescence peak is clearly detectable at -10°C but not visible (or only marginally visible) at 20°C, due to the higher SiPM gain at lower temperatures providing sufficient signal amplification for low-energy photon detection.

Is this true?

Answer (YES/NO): YES